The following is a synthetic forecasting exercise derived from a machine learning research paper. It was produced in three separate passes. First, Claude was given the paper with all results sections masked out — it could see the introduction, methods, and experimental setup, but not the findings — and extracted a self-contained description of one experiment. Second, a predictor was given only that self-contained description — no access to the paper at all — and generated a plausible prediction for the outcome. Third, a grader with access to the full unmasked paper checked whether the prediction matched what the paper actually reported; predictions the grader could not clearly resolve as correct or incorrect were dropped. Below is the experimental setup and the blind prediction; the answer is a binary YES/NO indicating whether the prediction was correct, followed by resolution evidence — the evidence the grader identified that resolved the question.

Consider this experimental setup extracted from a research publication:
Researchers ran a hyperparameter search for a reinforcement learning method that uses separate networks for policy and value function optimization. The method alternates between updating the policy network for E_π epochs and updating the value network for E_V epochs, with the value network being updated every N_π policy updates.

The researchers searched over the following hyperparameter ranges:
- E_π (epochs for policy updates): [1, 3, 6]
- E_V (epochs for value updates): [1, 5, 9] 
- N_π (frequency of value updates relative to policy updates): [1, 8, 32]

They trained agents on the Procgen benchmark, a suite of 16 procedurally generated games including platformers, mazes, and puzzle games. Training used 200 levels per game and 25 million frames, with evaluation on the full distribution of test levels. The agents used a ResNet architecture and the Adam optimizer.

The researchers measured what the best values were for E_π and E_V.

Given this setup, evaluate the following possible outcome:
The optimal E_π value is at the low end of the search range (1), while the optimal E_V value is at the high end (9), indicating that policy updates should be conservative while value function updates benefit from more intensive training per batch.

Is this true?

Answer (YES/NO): YES